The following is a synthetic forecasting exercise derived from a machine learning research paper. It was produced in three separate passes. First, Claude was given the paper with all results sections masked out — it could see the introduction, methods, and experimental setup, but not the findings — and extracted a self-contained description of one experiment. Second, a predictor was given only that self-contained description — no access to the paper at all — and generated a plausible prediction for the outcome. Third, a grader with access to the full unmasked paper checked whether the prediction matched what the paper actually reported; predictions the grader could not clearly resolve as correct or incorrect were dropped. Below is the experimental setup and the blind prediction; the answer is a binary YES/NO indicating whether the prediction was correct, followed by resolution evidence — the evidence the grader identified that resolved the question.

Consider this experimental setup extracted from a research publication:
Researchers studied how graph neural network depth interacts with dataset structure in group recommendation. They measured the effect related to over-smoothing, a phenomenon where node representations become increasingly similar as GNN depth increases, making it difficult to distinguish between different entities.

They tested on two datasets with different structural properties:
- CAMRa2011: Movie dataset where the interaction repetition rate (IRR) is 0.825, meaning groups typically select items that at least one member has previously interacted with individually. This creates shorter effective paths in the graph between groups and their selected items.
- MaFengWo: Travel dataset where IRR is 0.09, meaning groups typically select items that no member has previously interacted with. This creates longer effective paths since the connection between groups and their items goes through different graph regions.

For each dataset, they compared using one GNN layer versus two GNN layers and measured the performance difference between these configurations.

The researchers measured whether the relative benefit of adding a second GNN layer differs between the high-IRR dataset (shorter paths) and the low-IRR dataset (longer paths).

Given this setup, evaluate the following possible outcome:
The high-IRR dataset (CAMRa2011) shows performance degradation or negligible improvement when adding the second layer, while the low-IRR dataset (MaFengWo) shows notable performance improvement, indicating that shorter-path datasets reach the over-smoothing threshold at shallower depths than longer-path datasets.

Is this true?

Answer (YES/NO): YES